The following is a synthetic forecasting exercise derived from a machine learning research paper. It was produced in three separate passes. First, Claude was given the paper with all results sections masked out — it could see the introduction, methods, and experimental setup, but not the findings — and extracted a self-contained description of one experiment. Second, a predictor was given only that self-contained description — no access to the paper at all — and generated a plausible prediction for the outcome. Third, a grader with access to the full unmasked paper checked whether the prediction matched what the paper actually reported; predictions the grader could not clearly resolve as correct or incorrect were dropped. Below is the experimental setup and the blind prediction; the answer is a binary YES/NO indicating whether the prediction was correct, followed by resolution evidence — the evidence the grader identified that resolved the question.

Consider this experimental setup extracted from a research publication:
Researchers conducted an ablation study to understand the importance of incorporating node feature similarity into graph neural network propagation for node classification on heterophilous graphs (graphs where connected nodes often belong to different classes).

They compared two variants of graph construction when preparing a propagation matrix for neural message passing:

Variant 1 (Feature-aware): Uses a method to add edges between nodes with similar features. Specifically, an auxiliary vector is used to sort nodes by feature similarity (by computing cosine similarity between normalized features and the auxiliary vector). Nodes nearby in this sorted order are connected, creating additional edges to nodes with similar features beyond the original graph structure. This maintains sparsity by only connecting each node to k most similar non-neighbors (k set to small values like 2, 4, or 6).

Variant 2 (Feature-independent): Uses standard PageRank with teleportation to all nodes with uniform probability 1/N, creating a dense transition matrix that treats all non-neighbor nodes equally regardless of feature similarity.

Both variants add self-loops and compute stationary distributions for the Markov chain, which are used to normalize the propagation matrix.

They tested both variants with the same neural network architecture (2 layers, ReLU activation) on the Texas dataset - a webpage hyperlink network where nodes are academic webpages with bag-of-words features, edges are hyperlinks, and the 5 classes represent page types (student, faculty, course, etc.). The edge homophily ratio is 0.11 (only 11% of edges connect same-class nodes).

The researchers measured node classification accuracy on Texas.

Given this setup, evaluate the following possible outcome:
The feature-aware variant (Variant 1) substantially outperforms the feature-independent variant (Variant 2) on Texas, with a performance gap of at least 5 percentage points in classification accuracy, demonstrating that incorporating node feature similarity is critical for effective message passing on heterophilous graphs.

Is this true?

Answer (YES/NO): NO